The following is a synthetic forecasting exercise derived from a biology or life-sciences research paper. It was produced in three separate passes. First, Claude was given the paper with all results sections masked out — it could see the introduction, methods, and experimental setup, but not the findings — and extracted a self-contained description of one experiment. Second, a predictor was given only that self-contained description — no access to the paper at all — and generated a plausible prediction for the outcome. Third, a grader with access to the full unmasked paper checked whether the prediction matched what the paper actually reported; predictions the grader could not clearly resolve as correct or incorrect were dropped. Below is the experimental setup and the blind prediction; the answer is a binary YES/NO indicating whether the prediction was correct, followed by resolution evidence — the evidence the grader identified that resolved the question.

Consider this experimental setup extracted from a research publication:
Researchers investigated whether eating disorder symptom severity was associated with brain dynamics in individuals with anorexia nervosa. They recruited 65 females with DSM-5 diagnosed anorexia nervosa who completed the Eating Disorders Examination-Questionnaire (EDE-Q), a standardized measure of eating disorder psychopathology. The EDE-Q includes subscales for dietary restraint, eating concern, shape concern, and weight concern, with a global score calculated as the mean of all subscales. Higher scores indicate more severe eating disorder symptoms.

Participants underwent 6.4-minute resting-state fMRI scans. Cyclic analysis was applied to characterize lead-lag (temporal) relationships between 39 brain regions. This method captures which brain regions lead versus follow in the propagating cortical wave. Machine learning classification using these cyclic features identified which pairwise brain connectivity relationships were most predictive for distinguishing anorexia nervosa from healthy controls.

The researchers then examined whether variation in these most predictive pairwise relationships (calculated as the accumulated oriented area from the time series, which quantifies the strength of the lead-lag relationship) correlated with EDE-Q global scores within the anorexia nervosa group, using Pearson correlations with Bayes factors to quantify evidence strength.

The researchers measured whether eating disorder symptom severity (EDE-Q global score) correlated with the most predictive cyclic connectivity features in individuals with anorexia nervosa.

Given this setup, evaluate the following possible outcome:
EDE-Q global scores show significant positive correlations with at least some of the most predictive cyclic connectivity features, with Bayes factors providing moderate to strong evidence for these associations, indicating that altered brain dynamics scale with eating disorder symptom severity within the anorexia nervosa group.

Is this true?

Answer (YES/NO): NO